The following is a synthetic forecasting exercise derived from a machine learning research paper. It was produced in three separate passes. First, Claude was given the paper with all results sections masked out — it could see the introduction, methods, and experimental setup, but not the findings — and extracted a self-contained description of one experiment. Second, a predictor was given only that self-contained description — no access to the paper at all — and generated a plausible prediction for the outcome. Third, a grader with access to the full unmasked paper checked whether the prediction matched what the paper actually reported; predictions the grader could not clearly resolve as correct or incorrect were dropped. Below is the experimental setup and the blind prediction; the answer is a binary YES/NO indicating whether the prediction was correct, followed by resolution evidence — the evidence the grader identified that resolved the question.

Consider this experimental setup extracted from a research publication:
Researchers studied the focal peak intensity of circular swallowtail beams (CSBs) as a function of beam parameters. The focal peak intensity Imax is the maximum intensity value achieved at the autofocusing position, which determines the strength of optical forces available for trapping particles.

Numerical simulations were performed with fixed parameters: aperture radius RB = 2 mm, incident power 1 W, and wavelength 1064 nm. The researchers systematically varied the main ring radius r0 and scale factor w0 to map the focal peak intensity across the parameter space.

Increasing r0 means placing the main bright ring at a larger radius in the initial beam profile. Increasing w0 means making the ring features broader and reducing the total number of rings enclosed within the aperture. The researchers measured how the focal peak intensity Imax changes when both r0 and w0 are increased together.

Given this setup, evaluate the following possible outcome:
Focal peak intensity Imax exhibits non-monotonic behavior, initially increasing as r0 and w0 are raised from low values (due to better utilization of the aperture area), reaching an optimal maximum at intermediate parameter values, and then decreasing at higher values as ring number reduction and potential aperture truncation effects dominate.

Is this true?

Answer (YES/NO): NO